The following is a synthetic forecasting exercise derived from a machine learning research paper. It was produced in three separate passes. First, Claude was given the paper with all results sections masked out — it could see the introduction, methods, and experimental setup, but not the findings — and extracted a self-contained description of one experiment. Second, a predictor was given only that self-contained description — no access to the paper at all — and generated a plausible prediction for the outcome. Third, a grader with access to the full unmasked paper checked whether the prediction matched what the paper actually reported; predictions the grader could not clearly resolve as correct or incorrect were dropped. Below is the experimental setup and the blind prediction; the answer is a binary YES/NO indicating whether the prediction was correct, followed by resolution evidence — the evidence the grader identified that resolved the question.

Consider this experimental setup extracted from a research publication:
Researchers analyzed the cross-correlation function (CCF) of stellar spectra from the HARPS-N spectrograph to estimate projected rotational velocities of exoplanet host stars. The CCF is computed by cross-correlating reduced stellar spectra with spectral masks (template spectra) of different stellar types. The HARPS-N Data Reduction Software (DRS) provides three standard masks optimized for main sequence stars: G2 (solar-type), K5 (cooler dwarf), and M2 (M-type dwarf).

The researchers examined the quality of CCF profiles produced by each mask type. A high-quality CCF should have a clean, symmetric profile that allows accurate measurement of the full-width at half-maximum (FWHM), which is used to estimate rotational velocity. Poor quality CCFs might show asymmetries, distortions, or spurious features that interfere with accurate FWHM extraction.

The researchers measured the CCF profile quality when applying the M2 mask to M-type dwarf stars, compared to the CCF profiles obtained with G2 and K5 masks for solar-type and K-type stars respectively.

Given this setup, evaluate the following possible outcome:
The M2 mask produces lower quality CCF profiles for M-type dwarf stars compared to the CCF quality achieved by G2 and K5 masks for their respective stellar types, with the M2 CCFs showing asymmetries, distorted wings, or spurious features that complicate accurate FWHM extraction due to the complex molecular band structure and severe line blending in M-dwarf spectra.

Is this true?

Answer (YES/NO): YES